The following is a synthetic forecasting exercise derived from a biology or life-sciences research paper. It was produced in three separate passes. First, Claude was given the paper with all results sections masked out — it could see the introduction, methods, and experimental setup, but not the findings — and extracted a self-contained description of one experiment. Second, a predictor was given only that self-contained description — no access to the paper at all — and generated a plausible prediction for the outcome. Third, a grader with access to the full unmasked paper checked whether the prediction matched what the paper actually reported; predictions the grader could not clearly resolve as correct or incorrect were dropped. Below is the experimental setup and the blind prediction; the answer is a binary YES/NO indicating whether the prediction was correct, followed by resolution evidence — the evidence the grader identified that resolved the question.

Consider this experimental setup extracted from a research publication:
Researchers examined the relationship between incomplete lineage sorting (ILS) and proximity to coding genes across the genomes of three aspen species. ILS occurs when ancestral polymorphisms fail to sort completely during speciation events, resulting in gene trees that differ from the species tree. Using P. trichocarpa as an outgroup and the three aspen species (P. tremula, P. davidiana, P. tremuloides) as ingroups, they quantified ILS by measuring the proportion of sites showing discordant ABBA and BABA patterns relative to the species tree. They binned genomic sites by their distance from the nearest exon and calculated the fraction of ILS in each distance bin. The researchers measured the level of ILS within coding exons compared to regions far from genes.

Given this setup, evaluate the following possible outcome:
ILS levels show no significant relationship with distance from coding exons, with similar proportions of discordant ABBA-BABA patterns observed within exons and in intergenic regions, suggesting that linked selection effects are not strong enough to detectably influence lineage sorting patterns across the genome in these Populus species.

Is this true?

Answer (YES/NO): NO